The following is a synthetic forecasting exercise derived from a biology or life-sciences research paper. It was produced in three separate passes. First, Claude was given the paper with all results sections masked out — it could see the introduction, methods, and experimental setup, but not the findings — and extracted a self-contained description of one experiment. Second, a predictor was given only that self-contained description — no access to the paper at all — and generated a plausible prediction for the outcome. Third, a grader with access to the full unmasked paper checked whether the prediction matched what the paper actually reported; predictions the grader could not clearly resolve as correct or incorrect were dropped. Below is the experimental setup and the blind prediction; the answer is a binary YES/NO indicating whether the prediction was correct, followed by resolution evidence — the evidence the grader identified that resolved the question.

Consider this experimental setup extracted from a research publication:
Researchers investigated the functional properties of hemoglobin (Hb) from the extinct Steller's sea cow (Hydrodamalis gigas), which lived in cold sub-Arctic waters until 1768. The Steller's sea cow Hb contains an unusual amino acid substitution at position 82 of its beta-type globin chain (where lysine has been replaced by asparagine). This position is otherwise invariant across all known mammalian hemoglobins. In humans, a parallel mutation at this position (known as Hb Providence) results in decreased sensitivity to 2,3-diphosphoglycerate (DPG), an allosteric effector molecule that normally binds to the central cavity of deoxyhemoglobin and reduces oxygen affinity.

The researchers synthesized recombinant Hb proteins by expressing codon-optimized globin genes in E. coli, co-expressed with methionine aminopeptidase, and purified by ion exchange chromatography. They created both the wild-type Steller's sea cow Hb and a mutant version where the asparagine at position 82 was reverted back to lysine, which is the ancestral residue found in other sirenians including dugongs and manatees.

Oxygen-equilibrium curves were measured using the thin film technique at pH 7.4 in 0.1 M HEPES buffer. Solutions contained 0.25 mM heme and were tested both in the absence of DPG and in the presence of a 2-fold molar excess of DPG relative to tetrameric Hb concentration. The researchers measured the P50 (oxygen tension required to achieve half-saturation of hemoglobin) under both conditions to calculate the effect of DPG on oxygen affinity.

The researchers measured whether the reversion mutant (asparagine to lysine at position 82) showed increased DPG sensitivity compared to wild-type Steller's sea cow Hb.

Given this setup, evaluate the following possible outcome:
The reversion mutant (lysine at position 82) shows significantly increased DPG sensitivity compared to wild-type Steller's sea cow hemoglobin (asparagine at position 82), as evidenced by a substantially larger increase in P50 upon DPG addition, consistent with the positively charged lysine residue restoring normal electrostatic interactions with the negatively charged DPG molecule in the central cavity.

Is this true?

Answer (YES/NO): YES